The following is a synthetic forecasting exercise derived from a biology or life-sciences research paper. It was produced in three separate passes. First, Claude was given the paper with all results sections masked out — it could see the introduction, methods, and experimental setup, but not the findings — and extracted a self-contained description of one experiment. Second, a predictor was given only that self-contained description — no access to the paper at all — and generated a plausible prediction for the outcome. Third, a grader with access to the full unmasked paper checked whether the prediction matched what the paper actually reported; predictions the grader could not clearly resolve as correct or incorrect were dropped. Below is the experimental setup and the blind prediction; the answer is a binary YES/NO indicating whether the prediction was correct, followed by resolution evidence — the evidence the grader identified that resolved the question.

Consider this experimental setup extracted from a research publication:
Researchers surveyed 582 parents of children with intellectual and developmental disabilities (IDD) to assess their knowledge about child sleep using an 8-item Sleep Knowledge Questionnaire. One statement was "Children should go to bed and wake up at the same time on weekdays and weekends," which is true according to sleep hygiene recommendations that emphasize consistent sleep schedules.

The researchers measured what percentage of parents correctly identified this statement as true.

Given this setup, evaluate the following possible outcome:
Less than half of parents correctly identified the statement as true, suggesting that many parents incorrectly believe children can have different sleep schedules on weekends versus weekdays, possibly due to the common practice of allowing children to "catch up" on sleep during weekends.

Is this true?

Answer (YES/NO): NO